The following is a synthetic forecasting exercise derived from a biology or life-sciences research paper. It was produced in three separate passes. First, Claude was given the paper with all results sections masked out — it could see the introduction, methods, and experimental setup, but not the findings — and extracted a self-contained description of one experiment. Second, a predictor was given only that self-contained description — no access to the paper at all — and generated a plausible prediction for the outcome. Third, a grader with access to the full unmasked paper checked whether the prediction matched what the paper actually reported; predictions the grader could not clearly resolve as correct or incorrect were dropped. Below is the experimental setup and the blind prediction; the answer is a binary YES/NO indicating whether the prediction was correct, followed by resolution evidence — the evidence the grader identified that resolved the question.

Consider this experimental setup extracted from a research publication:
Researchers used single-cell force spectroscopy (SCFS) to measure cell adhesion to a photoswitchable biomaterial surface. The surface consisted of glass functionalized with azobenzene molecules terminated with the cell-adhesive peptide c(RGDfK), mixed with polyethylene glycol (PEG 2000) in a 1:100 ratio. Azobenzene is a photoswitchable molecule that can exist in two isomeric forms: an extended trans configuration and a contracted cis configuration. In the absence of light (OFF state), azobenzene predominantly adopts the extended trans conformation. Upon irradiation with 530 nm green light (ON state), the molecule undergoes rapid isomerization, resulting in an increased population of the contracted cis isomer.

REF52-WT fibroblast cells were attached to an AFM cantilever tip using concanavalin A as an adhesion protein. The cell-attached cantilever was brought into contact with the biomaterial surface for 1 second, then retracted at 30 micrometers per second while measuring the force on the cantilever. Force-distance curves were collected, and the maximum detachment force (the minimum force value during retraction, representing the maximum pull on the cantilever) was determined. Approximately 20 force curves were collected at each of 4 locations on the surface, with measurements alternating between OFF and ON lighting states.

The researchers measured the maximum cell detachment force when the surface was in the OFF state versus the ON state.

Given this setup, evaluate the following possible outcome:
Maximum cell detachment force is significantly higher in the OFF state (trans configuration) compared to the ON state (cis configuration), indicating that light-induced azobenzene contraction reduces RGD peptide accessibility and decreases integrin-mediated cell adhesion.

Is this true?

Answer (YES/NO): NO